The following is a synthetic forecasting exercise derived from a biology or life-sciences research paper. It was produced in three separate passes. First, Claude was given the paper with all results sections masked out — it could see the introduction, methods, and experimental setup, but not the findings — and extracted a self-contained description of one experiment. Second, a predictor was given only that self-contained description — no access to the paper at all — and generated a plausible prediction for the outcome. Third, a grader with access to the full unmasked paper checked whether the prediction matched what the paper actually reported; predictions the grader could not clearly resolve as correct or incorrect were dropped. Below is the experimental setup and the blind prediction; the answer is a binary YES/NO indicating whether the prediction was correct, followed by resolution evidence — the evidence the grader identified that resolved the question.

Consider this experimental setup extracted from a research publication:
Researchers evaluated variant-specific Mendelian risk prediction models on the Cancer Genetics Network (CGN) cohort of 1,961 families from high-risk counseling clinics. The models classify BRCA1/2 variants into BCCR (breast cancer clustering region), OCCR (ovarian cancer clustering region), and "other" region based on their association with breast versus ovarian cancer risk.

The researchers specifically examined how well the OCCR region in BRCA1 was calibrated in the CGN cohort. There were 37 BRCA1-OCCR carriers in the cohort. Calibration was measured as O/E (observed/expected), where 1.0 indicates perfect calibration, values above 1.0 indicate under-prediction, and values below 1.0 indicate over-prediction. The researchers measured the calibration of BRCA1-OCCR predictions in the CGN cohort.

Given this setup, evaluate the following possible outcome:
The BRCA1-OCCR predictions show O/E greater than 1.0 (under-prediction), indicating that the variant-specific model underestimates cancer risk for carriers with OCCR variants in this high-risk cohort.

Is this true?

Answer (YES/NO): YES